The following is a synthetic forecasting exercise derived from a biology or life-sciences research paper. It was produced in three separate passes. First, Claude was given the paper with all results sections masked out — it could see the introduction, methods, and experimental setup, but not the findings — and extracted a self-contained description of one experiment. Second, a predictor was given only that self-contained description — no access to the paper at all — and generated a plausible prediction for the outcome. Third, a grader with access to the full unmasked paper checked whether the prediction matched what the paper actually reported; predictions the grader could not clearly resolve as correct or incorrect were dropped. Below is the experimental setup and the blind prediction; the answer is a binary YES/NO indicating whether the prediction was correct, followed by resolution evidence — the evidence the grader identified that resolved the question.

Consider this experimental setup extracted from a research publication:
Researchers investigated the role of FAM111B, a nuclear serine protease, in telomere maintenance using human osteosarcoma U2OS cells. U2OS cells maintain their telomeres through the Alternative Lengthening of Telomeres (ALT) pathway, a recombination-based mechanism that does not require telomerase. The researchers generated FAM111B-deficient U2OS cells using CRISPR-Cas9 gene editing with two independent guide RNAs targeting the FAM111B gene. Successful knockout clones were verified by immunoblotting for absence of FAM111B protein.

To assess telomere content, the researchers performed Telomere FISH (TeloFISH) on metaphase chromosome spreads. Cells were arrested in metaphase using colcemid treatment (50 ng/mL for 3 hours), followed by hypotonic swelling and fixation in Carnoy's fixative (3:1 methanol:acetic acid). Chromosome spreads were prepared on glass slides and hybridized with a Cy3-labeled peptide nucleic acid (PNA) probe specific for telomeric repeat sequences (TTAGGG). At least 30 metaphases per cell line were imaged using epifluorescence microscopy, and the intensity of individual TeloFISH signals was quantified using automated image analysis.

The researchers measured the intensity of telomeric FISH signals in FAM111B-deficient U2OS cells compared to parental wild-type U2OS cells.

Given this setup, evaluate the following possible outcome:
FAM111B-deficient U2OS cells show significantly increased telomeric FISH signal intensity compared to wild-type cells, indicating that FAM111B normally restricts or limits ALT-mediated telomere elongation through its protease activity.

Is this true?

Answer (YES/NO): NO